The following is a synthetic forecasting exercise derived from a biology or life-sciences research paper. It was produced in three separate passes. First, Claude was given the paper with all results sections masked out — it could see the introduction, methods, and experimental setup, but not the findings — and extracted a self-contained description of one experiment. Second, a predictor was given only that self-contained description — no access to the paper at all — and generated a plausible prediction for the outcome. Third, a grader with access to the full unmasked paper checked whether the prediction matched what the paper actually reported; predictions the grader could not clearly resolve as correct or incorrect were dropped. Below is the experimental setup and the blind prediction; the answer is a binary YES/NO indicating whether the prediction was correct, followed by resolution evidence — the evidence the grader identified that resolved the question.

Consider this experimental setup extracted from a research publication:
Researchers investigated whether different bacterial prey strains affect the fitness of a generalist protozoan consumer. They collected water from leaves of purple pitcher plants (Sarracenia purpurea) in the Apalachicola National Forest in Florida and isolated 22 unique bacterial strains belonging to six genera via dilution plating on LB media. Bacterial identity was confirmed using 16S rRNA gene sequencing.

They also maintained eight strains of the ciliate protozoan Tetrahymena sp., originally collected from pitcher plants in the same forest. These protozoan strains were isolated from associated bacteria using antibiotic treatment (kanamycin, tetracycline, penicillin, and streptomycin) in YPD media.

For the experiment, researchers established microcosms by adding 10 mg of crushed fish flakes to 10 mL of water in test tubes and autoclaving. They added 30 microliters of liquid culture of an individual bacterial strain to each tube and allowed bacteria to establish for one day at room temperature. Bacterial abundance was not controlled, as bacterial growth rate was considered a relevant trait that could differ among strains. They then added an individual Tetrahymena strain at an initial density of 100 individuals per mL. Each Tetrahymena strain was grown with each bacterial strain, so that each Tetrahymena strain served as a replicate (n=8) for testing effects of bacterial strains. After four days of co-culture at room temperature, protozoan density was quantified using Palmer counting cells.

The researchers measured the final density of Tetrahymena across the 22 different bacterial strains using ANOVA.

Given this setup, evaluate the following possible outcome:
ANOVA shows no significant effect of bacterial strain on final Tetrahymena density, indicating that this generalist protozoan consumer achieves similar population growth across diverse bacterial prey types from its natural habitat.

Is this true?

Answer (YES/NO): NO